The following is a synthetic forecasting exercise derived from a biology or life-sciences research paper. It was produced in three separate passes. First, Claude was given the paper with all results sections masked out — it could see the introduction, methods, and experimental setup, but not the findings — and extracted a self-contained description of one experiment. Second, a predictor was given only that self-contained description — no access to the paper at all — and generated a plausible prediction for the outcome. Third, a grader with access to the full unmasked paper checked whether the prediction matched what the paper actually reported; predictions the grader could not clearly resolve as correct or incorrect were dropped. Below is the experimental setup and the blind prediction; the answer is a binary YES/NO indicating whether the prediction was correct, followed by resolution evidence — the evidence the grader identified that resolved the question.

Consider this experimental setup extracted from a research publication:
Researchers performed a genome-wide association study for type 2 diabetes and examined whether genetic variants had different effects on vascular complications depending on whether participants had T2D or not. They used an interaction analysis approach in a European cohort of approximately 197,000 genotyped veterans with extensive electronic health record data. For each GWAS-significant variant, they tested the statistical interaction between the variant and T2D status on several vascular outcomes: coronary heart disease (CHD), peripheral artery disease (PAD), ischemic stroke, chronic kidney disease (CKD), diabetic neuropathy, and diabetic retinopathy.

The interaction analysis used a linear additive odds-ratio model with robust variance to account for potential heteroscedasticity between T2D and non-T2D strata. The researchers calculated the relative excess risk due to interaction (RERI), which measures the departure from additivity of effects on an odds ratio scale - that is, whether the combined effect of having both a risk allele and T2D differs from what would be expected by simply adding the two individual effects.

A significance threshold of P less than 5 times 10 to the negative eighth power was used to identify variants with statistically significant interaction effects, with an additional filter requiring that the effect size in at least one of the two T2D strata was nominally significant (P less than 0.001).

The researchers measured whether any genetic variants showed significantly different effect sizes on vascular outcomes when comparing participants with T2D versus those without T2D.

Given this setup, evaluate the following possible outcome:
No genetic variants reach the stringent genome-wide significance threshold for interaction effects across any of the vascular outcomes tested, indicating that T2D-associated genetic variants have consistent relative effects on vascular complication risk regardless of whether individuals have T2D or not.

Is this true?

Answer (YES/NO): NO